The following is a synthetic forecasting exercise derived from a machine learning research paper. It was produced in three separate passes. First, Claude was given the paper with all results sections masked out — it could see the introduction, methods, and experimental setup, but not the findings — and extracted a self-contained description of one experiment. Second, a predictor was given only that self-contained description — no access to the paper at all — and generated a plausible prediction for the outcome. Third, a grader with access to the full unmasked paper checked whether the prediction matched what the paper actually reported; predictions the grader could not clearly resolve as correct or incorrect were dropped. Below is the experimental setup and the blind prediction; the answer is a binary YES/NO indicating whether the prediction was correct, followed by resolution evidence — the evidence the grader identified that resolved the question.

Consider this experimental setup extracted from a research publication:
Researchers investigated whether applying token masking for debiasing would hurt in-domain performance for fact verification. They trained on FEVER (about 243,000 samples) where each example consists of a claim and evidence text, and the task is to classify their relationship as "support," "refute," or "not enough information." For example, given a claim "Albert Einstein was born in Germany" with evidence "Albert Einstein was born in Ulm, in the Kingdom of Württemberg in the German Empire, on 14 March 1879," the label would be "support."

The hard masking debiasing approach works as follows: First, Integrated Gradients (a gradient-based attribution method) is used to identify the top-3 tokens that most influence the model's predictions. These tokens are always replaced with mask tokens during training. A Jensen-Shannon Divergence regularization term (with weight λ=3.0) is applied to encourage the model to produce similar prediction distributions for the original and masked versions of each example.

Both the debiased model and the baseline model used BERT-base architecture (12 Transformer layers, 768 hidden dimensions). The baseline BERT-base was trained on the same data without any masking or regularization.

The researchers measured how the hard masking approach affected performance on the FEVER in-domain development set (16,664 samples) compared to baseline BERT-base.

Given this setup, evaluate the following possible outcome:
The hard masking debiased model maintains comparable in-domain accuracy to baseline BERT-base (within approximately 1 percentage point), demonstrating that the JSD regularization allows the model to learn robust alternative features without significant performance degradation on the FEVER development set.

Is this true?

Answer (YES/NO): YES